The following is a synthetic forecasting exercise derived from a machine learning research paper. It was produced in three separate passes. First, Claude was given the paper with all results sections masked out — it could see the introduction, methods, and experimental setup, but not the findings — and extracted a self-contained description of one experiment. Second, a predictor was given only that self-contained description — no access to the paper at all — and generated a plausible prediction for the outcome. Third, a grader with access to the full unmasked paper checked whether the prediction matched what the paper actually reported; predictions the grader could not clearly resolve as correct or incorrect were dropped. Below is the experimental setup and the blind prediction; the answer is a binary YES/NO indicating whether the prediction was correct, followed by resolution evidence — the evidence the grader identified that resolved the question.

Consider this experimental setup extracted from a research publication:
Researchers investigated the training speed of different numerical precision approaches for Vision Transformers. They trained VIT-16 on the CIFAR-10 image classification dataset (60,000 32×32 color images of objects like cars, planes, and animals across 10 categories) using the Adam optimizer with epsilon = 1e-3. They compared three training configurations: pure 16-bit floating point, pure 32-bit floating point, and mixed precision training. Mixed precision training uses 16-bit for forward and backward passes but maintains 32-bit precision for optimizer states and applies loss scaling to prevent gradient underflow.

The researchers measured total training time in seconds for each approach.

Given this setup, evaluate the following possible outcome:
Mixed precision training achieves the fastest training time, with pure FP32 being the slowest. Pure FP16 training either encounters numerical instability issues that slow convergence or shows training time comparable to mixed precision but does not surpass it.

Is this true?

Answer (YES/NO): NO